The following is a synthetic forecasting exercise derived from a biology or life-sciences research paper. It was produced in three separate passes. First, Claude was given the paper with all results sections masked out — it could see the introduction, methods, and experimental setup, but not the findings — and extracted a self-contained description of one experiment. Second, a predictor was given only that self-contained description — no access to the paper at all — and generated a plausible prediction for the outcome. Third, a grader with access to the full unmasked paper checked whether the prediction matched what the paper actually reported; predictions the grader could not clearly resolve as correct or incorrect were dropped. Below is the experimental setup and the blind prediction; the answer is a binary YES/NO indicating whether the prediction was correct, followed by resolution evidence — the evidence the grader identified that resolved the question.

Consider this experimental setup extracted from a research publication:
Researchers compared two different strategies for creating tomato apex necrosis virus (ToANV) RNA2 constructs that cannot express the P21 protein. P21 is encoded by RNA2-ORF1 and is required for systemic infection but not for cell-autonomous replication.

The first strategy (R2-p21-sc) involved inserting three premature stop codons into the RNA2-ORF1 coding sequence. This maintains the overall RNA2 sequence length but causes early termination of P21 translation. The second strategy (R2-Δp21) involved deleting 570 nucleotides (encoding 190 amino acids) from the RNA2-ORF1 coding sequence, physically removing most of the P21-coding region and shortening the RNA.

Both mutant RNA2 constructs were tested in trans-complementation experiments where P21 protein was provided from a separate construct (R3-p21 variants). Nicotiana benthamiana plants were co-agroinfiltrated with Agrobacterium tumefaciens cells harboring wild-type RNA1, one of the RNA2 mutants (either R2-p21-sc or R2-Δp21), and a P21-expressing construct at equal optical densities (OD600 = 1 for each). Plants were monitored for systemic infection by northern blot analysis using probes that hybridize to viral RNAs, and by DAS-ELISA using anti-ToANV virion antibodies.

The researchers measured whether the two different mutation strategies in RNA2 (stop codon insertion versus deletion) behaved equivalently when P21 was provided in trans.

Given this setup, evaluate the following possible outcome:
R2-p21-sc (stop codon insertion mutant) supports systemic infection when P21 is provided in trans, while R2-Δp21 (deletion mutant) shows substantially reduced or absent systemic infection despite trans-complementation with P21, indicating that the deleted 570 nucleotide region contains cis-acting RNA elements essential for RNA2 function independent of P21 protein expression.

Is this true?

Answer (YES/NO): NO